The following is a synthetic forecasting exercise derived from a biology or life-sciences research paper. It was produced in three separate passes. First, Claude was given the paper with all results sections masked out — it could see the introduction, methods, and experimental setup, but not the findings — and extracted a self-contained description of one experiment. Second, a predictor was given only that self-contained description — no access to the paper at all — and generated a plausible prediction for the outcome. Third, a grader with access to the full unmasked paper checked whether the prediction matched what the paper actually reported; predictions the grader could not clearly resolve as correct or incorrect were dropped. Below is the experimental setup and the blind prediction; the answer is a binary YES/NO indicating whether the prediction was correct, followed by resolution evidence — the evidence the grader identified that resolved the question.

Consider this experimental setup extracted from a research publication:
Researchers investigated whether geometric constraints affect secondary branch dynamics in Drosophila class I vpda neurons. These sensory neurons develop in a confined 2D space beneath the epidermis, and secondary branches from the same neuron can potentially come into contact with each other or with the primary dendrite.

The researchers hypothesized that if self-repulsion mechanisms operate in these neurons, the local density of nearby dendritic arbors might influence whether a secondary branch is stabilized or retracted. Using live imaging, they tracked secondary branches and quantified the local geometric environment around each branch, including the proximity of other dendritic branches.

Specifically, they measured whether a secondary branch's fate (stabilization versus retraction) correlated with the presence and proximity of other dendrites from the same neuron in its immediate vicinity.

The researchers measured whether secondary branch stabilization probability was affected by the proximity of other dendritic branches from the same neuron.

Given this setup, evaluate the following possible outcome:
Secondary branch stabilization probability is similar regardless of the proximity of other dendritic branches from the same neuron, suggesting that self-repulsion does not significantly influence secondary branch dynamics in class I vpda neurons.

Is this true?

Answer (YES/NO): NO